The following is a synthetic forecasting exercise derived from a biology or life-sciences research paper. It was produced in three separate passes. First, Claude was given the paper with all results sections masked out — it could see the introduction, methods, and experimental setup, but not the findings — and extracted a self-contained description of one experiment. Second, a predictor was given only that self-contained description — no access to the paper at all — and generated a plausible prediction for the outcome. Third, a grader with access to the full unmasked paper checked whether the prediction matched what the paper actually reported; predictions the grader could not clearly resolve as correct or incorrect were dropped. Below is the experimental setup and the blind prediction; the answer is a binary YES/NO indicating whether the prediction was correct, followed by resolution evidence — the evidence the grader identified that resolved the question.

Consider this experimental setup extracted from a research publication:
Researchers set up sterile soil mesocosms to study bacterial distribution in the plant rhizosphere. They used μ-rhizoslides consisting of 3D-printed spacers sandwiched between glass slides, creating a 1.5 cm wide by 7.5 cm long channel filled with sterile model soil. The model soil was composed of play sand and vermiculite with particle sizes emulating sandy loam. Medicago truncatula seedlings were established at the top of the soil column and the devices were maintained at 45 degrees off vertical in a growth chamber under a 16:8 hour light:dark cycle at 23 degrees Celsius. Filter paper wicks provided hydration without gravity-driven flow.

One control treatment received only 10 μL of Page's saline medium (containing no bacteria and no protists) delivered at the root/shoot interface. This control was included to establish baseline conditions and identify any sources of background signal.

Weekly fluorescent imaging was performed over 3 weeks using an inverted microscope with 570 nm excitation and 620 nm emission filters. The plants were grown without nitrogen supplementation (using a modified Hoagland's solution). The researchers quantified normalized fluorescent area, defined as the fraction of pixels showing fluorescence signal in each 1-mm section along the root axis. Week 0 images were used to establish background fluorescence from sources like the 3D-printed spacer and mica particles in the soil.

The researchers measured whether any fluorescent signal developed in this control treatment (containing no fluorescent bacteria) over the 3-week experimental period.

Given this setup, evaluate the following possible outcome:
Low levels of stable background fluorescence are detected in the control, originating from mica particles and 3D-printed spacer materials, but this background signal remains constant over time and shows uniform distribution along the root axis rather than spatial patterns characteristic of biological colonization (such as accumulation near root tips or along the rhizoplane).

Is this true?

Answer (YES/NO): NO